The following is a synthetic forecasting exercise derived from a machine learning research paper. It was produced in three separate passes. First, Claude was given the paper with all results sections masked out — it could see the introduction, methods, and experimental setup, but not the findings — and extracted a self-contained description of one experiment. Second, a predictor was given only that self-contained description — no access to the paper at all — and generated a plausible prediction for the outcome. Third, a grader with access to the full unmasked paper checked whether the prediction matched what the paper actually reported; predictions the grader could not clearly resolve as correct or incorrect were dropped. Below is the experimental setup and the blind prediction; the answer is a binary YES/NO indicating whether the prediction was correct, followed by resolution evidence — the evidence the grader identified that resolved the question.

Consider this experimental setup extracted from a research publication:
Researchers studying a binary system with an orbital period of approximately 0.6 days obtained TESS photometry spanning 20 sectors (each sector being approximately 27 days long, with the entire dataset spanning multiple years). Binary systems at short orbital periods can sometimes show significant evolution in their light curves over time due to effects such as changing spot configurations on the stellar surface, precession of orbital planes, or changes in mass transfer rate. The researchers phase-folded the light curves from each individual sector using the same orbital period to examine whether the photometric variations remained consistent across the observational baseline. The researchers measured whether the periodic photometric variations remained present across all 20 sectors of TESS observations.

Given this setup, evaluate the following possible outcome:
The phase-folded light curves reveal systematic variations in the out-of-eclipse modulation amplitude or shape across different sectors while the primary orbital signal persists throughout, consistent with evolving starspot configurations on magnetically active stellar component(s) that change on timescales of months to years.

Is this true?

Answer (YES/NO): YES